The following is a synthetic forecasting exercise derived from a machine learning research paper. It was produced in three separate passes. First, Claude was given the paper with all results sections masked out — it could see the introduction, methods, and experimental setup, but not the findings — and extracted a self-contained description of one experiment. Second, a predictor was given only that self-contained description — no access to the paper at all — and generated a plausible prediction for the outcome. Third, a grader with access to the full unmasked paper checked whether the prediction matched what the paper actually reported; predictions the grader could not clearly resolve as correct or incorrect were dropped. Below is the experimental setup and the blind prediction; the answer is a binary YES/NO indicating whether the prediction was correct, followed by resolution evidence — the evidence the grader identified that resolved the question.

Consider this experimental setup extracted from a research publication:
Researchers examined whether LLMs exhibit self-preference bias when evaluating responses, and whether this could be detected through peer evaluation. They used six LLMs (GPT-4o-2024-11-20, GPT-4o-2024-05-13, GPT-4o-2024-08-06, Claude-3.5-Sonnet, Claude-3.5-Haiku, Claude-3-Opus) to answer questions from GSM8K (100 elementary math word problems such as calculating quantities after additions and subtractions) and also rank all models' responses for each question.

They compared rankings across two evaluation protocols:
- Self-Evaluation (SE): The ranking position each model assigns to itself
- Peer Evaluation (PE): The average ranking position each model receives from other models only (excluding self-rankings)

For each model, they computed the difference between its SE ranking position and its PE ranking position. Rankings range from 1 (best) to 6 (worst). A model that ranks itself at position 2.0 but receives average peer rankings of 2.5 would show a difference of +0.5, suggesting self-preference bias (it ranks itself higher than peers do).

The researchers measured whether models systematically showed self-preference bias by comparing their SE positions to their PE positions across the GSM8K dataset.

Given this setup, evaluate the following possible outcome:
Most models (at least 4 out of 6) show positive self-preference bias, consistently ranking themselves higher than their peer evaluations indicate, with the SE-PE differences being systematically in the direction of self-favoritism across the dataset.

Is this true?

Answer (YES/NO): YES